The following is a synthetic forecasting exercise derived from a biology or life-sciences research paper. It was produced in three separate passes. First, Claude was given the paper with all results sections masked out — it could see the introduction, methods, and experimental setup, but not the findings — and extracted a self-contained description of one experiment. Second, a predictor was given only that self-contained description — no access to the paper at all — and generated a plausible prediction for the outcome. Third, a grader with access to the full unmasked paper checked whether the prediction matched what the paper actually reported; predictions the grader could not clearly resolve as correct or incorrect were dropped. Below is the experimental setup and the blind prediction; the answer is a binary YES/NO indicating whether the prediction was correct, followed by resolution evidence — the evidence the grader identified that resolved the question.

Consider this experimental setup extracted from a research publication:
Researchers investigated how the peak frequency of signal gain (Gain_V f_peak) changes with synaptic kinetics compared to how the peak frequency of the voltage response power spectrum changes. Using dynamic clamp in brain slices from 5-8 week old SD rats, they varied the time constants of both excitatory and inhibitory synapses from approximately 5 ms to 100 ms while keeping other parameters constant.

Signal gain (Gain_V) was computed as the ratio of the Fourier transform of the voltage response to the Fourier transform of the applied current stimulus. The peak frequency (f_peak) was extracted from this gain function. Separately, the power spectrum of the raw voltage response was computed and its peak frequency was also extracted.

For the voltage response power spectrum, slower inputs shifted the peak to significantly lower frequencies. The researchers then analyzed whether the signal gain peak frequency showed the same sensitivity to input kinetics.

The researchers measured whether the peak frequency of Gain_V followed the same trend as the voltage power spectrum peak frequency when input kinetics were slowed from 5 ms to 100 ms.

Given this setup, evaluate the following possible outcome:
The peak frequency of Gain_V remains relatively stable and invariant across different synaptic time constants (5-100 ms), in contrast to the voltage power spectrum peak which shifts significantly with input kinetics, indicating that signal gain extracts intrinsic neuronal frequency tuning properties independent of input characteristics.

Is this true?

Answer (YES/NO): YES